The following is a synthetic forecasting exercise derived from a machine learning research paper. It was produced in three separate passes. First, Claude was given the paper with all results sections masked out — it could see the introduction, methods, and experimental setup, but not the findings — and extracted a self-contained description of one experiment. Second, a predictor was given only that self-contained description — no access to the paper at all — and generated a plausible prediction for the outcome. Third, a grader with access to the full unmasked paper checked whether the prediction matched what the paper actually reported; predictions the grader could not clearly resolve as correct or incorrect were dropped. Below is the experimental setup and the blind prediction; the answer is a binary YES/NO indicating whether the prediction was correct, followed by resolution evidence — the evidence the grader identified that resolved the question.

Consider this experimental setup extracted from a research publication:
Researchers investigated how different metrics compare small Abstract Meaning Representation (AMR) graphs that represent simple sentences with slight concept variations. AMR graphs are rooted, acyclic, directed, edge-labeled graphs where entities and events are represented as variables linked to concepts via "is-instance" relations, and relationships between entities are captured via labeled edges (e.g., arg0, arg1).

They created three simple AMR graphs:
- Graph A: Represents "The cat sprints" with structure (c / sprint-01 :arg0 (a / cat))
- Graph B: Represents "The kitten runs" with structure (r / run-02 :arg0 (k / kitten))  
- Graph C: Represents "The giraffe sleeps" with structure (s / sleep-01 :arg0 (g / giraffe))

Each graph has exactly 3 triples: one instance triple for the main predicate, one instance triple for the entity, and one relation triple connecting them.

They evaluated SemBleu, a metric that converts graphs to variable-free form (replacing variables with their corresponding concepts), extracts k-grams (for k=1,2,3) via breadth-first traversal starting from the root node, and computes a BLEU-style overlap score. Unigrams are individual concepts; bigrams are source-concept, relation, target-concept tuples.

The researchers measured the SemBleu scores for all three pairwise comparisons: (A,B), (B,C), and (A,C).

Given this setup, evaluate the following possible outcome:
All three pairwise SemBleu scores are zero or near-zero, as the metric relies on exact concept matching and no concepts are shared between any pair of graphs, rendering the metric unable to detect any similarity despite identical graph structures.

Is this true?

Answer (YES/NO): YES